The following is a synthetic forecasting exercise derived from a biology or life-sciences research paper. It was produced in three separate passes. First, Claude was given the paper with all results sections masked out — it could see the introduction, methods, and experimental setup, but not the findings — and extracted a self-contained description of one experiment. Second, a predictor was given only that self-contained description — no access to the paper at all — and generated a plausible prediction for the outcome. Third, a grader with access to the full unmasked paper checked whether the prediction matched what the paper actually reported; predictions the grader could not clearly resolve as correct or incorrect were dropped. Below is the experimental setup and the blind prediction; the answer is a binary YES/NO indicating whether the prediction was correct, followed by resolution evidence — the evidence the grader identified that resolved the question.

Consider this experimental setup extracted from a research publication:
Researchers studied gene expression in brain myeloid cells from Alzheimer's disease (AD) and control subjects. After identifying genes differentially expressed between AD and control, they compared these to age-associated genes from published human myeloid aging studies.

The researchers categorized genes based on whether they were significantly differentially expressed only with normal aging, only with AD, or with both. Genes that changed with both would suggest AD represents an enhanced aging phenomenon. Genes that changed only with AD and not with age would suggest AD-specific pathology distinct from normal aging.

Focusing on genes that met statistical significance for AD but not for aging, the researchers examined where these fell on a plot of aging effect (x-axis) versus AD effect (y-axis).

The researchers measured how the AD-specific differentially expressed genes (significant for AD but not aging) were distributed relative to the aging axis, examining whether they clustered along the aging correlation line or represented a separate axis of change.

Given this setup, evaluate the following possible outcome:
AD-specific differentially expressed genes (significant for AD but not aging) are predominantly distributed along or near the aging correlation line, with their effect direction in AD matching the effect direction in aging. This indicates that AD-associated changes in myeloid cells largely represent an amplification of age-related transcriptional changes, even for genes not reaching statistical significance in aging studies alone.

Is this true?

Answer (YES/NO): NO